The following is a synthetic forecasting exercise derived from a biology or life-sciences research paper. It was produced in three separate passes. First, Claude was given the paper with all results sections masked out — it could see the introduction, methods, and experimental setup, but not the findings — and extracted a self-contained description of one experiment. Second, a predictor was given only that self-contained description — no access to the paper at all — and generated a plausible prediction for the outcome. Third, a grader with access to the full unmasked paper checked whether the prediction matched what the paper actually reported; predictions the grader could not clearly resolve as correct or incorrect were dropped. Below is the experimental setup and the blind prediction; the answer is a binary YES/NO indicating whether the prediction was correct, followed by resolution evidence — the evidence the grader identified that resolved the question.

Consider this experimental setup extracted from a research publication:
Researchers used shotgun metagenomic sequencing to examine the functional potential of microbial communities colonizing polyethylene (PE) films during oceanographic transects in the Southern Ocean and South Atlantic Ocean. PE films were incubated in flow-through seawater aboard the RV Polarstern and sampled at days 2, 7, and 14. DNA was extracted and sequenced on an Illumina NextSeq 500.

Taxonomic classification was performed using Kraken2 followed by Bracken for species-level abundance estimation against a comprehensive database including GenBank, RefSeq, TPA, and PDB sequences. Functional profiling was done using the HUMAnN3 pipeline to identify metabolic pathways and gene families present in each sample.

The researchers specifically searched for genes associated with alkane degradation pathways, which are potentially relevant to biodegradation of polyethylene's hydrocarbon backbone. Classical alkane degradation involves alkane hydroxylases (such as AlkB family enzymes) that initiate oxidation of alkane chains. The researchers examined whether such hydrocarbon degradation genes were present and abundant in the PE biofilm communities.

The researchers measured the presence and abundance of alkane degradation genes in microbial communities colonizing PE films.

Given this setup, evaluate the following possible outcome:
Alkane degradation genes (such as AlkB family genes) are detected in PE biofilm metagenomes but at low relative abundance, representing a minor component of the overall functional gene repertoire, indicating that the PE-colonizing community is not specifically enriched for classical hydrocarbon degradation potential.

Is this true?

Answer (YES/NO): NO